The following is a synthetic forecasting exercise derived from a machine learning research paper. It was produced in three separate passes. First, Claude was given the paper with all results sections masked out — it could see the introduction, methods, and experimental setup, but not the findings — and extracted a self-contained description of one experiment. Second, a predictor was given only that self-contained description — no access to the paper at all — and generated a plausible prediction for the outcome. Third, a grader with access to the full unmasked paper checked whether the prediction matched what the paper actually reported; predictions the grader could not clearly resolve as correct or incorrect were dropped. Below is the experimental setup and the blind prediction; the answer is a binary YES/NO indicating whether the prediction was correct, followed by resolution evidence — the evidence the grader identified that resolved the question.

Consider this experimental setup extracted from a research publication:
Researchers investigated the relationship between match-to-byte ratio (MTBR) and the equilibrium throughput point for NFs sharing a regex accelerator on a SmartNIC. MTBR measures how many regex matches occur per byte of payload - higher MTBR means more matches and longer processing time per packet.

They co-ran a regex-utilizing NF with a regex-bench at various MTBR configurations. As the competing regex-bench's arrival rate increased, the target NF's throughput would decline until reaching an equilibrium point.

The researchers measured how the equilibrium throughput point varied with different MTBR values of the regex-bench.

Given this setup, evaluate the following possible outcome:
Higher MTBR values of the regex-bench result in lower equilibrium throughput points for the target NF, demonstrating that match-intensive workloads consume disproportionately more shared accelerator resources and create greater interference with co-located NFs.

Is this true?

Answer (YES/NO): YES